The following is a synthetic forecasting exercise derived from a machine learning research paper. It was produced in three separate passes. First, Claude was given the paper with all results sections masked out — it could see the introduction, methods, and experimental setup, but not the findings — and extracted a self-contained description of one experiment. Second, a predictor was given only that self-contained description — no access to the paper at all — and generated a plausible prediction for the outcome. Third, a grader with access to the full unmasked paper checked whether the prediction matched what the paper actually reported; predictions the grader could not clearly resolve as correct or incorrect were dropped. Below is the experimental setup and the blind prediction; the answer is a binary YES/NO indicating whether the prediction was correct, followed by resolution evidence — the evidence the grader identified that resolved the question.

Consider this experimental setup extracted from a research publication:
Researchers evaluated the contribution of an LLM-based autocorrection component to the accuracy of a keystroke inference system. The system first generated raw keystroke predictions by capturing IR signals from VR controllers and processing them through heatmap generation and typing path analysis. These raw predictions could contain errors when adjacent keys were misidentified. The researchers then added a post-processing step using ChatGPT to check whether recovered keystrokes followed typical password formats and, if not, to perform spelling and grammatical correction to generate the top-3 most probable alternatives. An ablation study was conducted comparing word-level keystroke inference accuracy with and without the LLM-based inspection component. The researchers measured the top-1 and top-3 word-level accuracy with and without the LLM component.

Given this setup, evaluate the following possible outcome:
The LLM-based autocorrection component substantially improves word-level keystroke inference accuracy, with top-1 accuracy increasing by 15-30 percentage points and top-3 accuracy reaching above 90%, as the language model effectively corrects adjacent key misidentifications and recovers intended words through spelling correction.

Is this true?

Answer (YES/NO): NO